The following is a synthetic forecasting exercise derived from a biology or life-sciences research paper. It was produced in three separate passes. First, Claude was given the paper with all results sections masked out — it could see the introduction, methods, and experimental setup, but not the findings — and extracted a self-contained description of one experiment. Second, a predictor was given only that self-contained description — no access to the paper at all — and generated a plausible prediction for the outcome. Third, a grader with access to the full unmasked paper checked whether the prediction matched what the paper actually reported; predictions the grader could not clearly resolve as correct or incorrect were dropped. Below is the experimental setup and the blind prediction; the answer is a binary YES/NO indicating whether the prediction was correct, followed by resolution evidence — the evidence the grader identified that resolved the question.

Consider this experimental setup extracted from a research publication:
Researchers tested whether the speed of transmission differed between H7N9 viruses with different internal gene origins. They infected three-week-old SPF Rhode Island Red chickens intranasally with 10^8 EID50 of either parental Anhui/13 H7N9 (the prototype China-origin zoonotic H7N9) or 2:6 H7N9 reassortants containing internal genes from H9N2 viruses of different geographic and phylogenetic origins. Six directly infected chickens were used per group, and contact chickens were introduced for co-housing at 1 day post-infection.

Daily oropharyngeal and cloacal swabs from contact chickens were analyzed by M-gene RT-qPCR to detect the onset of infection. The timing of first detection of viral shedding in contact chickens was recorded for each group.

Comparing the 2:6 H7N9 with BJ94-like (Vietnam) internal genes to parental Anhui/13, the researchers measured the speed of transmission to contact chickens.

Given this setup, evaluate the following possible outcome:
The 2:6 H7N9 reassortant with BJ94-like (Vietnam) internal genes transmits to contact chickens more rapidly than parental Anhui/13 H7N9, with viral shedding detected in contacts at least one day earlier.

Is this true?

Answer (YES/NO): YES